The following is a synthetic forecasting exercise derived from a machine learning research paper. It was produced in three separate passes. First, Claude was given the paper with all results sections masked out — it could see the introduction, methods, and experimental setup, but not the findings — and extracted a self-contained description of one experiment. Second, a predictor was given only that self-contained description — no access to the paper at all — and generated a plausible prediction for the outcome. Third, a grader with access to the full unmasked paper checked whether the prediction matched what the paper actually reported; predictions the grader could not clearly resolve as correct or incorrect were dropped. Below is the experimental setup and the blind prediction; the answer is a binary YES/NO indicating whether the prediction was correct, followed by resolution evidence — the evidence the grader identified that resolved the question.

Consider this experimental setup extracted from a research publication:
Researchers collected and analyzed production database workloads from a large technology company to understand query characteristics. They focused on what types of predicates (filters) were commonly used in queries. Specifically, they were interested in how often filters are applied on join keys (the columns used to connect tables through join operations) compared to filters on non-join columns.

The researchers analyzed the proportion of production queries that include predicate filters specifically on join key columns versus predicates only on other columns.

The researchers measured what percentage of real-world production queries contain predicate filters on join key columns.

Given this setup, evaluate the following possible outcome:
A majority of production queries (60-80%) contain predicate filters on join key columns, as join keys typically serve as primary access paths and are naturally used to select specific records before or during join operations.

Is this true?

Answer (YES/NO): NO